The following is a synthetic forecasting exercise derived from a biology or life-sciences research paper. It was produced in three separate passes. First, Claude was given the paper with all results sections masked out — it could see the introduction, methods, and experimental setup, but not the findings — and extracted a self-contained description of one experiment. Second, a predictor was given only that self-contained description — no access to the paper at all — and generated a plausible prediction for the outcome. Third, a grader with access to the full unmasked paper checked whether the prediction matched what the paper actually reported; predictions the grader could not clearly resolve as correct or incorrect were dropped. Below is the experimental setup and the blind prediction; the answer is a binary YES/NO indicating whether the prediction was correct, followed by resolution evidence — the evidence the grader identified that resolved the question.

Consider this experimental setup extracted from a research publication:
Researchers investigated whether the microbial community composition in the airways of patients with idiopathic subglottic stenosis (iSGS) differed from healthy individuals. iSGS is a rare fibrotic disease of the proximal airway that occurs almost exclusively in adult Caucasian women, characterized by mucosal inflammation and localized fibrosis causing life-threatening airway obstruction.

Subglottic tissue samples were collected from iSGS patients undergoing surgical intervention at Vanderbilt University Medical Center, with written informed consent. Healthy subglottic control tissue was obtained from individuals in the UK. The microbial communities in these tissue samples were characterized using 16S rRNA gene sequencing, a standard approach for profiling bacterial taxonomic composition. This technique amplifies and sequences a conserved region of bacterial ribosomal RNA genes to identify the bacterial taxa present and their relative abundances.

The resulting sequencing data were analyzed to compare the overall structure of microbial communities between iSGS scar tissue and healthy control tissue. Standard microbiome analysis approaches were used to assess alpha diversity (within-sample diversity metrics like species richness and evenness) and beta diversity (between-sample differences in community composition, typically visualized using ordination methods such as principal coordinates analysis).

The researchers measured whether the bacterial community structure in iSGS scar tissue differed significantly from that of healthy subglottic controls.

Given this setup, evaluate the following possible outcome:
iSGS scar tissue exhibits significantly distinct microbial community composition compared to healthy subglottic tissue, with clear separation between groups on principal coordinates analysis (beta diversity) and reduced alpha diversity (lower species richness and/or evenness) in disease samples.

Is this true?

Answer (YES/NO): NO